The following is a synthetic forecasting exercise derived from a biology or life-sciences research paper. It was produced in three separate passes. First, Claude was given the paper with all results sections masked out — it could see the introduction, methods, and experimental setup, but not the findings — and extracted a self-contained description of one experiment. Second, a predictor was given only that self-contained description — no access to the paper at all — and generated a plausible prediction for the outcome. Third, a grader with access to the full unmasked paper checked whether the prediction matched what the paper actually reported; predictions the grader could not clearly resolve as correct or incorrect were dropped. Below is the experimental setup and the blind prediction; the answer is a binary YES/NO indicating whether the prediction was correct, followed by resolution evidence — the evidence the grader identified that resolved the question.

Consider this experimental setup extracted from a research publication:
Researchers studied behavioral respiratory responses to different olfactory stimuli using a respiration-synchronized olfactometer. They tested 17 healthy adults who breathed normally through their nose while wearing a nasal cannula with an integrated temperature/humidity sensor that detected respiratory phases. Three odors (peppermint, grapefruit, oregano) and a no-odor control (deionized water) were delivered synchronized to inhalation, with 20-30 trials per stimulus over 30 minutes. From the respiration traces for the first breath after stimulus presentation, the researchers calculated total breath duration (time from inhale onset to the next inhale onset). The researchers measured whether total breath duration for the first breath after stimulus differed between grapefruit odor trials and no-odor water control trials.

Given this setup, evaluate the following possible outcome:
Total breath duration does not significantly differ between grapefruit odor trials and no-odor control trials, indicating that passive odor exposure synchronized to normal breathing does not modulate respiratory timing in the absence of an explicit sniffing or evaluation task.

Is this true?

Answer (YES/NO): NO